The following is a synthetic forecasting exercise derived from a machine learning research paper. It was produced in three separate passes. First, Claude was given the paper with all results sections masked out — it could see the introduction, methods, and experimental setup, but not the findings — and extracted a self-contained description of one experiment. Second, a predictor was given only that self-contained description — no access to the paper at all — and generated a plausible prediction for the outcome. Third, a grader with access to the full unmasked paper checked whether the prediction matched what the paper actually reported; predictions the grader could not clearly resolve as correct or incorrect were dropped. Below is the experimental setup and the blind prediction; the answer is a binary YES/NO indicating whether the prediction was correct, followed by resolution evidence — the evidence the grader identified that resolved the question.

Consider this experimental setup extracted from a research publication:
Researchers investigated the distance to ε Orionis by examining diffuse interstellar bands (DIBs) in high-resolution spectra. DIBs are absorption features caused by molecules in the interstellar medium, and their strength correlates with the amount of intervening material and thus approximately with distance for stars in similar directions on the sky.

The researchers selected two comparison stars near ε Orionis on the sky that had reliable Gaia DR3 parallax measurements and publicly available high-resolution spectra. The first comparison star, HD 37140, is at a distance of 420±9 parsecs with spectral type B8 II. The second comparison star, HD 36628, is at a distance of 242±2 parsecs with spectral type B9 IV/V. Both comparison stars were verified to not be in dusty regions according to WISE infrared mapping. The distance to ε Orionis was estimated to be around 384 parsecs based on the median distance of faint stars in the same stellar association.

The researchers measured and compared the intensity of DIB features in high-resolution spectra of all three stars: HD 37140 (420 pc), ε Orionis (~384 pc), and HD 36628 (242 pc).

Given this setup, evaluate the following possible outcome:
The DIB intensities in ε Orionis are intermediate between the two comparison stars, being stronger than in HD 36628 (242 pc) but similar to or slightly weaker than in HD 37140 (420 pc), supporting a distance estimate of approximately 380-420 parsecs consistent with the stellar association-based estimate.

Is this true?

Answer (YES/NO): NO